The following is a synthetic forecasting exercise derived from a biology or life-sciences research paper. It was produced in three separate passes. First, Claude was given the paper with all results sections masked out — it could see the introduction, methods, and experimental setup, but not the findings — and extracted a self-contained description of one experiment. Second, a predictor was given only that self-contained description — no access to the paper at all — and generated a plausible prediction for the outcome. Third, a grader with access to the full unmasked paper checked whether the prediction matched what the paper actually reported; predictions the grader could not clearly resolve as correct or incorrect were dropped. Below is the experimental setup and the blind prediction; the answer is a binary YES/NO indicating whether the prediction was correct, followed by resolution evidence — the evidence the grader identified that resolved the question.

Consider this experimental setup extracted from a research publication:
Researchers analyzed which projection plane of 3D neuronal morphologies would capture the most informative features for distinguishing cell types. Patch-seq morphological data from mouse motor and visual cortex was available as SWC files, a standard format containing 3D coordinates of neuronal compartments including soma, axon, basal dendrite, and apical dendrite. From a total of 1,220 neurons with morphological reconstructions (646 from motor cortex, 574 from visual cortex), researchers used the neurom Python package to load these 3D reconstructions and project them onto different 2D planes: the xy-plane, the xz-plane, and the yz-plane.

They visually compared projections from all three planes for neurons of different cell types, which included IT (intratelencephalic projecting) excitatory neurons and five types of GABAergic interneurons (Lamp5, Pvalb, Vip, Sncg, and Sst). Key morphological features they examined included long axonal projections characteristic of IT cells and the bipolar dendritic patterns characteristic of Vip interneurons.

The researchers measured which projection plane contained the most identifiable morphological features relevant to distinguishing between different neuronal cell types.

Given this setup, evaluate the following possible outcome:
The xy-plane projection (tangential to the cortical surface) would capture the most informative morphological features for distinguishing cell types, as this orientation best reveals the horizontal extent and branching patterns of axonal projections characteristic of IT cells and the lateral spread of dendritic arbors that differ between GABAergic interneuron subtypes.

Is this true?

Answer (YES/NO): YES